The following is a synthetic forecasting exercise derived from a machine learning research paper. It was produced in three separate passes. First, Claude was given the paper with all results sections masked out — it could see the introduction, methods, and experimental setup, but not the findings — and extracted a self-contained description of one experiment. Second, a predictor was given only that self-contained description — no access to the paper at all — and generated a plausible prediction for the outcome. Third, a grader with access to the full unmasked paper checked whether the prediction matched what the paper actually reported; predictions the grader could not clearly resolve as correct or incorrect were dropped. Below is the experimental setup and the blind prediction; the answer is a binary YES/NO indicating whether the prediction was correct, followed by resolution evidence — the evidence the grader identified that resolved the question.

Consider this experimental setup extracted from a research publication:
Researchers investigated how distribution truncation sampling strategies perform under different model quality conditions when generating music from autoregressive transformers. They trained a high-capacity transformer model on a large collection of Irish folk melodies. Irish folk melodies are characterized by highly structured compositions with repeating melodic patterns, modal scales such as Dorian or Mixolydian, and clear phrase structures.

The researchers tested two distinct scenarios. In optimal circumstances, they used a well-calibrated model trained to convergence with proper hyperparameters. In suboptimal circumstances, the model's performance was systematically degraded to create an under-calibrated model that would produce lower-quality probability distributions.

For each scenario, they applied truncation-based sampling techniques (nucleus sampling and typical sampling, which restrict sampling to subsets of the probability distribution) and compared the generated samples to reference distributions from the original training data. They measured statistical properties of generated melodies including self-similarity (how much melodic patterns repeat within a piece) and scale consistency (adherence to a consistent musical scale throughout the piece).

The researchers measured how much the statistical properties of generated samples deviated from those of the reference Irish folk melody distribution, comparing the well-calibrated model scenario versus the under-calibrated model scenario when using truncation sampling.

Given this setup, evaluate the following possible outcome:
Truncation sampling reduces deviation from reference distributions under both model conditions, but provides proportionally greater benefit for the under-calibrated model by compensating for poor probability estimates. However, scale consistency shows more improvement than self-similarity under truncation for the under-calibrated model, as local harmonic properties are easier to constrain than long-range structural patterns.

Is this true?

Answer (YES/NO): NO